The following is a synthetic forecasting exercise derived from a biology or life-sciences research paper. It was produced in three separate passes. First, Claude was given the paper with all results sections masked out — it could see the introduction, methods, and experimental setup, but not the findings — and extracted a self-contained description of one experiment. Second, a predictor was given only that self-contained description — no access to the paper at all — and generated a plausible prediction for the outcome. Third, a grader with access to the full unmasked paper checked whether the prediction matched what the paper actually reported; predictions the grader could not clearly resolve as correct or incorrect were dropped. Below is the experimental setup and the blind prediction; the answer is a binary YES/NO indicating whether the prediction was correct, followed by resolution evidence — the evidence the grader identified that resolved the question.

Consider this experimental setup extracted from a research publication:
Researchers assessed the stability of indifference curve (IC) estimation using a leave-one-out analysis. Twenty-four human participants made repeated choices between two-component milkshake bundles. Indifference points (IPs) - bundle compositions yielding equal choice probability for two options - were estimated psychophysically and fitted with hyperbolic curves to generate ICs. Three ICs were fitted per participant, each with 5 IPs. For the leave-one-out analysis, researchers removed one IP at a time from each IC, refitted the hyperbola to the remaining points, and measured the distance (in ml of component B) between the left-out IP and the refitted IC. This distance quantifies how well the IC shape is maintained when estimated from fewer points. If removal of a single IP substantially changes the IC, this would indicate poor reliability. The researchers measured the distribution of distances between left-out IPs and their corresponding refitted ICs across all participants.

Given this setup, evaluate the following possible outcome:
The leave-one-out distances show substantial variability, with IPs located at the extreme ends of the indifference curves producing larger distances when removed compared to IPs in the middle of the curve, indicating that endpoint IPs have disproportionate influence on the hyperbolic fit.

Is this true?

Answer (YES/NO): NO